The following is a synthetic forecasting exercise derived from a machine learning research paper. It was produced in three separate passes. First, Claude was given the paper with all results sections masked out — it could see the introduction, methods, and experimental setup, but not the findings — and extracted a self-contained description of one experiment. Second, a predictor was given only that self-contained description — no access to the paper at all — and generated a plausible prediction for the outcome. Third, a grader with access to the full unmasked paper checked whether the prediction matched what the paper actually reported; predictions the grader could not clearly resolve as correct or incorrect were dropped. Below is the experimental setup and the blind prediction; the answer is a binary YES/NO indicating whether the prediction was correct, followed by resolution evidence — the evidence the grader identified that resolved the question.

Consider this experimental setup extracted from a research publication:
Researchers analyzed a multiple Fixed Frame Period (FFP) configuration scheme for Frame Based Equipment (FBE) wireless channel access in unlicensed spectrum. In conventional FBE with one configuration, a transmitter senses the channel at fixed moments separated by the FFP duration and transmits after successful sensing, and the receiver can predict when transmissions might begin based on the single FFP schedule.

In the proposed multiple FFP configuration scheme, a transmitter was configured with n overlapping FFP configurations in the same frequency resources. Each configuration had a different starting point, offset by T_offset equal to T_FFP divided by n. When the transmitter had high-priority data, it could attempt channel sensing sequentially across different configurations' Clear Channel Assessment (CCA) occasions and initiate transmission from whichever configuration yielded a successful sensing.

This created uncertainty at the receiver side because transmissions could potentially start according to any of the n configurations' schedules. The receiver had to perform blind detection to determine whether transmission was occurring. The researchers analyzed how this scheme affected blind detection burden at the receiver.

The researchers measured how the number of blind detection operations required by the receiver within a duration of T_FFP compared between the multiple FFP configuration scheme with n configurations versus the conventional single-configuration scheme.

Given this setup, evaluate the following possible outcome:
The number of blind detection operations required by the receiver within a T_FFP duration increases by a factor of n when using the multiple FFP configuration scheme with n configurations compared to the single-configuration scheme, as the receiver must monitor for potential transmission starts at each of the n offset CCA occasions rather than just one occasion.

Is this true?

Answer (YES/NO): YES